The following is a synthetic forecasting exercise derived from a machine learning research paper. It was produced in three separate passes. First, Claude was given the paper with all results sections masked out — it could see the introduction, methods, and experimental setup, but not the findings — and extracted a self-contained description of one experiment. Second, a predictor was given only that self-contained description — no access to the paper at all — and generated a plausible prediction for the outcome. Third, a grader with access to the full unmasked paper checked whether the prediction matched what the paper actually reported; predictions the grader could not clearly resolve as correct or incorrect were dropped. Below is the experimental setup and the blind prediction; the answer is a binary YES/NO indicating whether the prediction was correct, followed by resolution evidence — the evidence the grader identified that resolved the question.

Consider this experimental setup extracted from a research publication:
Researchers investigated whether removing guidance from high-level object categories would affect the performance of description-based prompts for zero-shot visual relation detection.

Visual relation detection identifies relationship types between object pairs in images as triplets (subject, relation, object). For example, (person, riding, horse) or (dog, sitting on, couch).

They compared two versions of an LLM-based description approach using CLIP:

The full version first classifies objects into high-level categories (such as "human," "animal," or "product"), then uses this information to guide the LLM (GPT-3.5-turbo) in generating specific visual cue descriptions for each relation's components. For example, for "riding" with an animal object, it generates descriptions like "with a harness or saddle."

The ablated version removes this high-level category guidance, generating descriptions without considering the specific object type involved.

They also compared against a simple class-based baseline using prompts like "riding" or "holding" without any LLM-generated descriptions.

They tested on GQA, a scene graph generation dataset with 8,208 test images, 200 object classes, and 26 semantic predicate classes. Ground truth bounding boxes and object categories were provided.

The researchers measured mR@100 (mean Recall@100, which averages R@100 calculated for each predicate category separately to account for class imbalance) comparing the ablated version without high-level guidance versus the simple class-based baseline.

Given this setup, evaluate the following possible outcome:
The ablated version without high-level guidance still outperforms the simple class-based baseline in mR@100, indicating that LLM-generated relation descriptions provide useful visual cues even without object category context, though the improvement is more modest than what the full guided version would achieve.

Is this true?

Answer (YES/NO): NO